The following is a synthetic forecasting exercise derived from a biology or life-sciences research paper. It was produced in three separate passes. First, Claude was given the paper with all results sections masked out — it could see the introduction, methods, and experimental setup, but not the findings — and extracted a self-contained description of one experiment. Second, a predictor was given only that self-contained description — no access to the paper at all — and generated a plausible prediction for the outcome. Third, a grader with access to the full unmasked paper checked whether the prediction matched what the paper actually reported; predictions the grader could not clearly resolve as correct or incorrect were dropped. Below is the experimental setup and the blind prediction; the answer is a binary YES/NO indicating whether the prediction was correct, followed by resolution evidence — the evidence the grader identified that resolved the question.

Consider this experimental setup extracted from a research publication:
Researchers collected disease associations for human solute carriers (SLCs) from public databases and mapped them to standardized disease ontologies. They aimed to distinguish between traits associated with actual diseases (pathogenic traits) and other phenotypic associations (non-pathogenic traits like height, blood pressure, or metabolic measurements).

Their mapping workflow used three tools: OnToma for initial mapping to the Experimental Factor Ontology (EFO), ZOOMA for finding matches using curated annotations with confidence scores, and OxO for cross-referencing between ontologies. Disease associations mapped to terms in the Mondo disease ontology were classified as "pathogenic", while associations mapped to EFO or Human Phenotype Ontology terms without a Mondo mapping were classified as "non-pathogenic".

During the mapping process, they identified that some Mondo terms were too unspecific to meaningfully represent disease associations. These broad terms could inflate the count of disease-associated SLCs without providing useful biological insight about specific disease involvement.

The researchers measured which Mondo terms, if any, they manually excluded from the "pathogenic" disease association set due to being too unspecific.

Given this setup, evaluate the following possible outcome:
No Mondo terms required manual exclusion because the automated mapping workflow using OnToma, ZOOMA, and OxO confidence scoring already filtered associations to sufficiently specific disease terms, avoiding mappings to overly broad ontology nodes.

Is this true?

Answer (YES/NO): NO